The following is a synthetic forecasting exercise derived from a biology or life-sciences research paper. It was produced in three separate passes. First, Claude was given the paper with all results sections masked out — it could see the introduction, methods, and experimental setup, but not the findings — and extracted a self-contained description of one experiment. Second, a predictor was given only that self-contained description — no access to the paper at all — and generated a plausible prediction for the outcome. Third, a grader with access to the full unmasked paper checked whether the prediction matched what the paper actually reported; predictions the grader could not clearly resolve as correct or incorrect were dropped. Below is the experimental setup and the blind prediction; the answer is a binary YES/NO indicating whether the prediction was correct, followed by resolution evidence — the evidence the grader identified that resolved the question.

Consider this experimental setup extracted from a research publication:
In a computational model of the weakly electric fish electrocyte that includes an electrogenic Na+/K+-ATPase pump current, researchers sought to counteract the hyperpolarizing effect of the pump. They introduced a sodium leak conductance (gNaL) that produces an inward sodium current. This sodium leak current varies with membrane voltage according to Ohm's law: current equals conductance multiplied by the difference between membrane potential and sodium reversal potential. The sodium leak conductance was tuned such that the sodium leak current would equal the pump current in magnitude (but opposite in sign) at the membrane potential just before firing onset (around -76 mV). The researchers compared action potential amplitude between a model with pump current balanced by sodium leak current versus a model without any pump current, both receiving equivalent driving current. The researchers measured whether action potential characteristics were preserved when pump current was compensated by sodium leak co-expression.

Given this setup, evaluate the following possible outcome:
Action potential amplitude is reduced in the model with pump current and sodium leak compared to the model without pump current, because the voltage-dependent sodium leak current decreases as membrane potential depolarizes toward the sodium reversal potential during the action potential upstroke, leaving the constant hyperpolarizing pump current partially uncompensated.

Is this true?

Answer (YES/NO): NO